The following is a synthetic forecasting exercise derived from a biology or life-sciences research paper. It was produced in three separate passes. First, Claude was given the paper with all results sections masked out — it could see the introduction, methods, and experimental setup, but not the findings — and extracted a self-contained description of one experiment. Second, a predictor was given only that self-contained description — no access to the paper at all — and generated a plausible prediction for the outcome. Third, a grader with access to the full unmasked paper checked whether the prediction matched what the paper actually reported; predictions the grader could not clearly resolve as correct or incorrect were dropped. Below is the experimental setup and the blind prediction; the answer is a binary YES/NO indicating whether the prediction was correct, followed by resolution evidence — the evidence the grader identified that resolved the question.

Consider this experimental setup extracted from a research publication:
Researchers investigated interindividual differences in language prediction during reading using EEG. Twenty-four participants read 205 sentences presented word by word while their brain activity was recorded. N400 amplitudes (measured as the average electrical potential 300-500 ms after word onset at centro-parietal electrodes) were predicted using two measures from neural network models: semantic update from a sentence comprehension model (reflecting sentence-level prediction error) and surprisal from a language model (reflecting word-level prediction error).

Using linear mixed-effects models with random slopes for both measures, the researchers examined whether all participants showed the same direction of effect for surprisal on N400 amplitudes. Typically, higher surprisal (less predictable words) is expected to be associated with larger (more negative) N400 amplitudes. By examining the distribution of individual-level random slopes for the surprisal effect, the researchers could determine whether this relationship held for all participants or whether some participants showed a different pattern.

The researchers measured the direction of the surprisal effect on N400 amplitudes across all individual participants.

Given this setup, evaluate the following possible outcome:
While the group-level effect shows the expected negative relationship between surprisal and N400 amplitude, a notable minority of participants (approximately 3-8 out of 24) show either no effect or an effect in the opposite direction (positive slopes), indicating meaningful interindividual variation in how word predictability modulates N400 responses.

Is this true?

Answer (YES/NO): YES